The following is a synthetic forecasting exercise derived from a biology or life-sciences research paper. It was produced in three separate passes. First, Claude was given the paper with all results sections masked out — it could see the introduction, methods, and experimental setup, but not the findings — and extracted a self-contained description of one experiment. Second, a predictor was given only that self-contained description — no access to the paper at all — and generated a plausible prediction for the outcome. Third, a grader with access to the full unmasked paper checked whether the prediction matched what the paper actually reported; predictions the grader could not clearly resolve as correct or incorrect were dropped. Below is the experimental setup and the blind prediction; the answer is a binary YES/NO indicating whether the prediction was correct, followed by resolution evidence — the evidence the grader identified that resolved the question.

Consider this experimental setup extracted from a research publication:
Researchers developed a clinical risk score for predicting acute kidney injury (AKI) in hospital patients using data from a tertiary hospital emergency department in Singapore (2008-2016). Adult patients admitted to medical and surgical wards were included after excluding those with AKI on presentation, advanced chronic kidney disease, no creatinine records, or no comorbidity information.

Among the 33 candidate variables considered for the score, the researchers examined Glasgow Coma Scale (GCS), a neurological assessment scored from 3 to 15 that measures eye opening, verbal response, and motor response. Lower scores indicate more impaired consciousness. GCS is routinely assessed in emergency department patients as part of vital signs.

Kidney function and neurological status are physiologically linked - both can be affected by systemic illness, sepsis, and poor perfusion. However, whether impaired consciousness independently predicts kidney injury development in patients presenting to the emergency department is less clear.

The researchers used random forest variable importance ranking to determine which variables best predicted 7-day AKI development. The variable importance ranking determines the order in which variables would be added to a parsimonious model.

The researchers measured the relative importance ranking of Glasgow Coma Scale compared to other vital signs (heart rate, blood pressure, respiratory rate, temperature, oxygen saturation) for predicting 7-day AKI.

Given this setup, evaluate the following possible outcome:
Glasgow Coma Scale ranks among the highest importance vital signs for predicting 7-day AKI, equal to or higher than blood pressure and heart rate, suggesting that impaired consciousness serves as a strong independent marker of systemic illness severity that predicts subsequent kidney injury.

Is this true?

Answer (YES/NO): NO